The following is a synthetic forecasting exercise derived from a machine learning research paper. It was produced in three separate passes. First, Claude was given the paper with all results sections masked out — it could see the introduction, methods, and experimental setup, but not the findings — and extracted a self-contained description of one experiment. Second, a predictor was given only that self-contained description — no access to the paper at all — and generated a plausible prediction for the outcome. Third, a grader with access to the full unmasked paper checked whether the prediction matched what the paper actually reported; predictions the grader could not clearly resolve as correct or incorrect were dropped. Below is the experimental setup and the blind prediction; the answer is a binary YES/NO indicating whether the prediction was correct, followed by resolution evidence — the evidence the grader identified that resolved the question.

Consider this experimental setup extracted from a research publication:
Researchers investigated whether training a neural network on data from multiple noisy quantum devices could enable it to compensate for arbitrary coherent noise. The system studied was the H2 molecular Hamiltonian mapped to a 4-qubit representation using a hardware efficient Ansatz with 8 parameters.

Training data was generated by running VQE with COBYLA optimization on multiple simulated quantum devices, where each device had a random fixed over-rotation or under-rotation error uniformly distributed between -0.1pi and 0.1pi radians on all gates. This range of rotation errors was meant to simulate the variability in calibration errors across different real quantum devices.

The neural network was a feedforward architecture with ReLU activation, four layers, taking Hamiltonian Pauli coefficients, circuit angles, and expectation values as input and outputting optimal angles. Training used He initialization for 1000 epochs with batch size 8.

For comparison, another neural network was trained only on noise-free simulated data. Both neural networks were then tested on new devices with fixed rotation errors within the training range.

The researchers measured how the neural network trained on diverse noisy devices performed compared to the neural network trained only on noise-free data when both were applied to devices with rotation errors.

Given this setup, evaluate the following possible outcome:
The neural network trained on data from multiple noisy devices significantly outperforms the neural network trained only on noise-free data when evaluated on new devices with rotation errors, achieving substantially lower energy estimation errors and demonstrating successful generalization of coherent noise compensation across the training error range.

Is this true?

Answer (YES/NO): YES